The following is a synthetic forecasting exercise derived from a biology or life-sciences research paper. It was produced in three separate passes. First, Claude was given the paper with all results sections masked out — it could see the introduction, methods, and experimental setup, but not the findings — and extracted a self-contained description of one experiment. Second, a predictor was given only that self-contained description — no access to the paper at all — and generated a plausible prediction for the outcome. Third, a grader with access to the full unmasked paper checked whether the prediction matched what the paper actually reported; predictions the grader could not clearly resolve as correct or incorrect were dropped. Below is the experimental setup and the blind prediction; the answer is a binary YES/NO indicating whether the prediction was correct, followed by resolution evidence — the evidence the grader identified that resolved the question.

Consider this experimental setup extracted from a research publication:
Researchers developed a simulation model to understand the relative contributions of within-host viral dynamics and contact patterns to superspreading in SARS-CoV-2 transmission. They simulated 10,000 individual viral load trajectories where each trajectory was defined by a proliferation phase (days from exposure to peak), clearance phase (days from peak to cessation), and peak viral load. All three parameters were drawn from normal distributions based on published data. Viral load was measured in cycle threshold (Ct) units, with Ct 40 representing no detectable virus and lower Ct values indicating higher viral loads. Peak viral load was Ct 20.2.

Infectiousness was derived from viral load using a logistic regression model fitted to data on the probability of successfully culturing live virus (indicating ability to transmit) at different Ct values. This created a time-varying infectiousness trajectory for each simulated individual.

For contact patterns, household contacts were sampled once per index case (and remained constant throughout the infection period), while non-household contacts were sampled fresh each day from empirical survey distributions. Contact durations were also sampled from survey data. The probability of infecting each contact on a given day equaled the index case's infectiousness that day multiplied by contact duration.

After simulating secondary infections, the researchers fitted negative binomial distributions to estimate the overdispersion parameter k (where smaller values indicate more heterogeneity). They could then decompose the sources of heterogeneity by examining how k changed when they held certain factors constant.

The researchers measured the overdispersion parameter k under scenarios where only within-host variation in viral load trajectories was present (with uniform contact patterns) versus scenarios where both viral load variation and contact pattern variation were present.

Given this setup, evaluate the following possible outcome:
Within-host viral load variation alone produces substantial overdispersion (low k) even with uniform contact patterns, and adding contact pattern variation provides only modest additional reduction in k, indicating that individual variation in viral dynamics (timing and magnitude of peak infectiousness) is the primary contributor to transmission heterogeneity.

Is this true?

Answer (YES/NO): NO